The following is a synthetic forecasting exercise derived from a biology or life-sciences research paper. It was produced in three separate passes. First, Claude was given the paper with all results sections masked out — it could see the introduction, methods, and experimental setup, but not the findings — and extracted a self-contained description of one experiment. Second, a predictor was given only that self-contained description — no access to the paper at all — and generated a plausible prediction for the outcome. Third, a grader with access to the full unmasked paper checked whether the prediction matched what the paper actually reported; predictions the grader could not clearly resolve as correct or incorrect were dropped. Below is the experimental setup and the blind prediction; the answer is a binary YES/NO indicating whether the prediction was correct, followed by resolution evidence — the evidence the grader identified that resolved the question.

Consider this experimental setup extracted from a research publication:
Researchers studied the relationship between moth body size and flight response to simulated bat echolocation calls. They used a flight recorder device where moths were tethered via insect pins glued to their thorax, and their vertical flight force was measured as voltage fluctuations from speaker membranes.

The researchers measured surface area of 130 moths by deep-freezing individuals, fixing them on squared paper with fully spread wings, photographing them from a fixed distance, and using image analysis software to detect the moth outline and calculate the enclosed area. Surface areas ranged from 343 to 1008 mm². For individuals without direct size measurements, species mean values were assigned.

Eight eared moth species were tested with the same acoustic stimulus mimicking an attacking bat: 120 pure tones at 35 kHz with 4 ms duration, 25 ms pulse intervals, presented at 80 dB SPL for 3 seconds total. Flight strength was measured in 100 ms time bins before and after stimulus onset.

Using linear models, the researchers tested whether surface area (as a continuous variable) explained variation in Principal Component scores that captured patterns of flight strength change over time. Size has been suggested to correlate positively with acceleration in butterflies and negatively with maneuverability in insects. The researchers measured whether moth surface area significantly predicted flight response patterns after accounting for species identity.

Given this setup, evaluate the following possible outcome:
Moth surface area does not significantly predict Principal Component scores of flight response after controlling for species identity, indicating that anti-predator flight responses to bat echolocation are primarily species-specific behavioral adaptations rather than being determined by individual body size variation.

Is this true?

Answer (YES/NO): YES